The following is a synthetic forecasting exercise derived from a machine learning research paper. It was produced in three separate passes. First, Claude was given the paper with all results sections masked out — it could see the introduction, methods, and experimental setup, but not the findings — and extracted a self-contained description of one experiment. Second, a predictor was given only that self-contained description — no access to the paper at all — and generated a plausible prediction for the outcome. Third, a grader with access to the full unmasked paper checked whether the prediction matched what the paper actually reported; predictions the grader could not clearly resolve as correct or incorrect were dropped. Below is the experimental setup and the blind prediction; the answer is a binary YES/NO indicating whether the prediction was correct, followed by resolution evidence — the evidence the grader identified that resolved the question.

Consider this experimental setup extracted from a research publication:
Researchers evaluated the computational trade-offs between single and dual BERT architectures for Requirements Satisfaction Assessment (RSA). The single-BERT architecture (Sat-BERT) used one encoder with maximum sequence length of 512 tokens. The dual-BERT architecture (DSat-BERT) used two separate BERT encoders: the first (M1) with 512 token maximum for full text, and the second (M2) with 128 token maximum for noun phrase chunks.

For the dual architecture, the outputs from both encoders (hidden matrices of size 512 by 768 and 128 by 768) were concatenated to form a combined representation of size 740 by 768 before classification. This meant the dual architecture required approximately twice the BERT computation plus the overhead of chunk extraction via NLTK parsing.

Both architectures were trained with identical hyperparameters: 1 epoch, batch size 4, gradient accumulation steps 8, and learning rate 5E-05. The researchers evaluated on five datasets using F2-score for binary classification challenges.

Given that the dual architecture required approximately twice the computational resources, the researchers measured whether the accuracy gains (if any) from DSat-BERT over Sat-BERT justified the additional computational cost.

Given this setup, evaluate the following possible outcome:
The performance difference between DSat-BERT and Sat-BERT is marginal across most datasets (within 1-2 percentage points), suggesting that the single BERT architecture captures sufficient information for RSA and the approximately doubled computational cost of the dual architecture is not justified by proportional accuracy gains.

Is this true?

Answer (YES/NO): NO